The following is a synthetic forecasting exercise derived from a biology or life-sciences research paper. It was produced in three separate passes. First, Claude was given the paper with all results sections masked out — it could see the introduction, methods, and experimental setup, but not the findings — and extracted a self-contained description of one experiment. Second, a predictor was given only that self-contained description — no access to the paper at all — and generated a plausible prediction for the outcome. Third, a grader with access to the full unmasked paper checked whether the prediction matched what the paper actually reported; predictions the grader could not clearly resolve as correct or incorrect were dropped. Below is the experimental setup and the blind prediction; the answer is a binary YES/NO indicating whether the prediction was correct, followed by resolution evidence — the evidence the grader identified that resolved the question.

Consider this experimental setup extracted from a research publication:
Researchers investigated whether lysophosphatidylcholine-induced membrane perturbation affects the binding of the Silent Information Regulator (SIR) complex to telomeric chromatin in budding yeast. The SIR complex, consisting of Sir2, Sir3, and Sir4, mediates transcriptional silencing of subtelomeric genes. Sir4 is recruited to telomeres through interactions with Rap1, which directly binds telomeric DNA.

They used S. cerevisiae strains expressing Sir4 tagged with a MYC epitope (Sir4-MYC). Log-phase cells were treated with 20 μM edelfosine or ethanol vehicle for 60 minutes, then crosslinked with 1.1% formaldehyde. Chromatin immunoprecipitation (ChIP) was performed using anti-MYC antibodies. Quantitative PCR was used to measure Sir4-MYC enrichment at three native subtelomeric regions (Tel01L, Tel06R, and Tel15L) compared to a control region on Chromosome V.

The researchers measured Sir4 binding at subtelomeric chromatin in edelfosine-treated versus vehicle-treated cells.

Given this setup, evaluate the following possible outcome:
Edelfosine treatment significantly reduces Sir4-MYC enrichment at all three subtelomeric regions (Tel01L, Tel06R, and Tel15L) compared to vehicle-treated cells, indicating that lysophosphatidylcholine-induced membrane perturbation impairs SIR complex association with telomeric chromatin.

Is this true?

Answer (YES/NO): YES